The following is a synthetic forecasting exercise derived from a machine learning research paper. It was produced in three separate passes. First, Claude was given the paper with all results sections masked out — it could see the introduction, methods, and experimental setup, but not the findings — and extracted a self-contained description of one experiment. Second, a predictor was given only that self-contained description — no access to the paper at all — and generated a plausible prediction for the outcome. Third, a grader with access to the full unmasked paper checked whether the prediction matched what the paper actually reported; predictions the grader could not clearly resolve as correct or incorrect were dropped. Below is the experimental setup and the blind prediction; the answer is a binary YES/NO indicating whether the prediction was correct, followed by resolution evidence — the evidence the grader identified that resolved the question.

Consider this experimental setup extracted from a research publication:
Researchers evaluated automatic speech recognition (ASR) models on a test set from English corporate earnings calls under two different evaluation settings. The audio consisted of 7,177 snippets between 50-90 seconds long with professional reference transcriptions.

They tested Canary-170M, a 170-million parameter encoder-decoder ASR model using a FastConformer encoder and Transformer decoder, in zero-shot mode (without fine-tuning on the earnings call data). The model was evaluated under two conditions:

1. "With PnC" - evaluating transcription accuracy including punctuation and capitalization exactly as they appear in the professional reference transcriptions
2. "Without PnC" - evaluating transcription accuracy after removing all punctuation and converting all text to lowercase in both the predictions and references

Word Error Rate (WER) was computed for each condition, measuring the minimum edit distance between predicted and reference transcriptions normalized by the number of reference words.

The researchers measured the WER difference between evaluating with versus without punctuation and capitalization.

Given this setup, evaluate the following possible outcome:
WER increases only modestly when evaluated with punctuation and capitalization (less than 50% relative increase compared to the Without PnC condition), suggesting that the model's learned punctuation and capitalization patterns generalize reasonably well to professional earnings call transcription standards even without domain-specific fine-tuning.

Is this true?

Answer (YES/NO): NO